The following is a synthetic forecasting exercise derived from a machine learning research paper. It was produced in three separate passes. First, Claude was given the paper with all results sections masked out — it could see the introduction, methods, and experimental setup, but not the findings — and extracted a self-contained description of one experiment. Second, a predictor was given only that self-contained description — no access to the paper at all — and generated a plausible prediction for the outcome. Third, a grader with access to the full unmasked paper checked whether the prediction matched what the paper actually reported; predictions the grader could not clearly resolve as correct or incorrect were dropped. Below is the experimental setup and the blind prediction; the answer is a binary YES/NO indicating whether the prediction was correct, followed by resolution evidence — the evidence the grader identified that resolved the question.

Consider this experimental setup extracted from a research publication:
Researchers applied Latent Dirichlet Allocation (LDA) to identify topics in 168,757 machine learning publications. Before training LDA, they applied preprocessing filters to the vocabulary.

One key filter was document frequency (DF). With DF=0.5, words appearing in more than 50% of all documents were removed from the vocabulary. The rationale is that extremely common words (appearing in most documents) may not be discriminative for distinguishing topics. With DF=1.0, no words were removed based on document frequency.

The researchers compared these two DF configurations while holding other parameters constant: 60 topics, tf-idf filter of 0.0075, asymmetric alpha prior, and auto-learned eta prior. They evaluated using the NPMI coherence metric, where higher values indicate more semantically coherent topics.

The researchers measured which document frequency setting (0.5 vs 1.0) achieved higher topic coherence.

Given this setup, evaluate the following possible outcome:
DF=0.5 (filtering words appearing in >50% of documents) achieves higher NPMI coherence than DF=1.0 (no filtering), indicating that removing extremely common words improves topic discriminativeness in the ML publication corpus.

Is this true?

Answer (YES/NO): YES